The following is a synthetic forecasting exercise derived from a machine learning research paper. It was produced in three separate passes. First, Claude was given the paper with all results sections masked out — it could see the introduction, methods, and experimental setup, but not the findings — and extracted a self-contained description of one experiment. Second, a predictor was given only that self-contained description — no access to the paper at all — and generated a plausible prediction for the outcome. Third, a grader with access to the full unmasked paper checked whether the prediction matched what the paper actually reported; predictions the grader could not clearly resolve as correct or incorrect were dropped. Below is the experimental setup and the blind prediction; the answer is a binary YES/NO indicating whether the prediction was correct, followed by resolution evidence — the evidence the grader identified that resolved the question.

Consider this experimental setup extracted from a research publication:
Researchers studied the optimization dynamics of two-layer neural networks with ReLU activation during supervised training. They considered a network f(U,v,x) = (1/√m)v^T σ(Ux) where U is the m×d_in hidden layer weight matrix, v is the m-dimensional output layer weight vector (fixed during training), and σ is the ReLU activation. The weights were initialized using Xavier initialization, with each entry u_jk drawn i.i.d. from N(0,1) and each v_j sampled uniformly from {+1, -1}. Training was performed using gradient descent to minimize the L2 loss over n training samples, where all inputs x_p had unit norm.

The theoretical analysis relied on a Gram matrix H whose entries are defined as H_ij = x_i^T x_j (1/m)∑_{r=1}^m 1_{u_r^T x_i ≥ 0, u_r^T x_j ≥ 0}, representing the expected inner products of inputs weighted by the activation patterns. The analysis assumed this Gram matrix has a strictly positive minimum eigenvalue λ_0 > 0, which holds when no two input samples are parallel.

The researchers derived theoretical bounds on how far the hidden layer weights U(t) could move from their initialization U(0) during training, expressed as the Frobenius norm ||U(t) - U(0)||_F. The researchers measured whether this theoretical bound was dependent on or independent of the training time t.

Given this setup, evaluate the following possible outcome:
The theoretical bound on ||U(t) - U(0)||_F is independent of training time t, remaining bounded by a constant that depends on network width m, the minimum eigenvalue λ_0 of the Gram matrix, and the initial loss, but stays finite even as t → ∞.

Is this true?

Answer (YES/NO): NO